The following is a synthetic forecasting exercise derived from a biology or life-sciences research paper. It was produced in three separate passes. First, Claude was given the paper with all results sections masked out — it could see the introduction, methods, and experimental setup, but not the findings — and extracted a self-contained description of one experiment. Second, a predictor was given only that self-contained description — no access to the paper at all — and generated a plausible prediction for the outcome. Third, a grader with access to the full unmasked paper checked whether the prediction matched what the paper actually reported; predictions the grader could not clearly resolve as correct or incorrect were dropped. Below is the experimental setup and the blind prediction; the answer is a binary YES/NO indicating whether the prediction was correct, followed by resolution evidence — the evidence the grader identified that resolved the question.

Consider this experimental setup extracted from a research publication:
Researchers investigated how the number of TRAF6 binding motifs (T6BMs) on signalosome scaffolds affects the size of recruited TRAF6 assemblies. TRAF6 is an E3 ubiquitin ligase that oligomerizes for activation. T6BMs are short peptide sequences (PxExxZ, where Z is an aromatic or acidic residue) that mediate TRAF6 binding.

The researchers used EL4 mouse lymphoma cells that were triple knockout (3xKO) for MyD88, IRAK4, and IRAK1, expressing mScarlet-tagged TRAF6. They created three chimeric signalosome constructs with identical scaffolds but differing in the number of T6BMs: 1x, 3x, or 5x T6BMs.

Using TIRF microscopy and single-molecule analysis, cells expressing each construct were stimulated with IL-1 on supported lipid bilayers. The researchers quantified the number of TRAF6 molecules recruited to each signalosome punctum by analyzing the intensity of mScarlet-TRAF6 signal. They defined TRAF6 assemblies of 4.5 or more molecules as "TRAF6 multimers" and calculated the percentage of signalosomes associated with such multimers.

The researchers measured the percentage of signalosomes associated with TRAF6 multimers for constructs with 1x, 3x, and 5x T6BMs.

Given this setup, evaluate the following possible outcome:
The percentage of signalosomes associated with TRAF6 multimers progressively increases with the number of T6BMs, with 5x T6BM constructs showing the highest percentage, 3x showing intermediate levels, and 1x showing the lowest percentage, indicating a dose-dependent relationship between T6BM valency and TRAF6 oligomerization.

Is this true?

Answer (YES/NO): YES